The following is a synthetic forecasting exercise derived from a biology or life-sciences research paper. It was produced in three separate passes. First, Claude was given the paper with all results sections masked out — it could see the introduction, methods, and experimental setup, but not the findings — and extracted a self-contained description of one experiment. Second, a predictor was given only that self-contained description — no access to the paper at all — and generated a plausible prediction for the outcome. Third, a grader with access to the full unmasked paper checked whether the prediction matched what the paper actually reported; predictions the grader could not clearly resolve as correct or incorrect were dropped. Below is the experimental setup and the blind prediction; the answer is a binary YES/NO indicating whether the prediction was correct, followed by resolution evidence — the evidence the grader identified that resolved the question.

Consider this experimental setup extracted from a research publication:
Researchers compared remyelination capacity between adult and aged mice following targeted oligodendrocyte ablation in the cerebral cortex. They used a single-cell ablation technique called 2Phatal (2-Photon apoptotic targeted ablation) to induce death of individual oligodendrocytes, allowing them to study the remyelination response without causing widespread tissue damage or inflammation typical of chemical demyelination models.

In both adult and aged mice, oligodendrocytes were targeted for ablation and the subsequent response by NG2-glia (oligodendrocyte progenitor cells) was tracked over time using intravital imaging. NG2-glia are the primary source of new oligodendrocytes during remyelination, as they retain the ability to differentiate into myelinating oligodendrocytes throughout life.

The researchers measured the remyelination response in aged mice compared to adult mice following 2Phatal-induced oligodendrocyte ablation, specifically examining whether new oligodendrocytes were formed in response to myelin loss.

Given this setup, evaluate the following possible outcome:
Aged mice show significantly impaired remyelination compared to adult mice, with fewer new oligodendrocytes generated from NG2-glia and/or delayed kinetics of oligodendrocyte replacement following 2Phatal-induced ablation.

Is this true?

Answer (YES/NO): YES